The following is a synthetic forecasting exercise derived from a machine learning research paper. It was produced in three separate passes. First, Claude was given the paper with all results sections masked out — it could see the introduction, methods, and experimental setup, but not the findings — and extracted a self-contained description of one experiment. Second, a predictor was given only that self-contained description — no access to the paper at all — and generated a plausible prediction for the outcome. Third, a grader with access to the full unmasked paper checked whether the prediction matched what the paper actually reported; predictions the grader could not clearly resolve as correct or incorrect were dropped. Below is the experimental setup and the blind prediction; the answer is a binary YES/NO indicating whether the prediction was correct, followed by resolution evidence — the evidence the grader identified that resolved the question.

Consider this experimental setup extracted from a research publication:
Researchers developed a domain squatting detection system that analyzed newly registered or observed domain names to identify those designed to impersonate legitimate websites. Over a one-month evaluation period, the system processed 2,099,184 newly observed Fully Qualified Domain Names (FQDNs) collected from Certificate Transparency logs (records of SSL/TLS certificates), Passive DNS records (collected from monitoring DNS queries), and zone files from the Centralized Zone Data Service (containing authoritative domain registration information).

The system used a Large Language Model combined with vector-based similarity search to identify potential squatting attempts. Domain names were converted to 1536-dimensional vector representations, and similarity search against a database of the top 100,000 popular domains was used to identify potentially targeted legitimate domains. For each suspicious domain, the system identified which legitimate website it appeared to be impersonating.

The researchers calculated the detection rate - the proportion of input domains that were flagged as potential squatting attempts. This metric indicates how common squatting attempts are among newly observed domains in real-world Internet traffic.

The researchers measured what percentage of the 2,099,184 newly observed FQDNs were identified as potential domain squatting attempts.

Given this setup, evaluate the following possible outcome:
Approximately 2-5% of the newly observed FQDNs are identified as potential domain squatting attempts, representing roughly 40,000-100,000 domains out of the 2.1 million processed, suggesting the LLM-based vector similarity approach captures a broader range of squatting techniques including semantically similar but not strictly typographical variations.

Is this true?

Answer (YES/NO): NO